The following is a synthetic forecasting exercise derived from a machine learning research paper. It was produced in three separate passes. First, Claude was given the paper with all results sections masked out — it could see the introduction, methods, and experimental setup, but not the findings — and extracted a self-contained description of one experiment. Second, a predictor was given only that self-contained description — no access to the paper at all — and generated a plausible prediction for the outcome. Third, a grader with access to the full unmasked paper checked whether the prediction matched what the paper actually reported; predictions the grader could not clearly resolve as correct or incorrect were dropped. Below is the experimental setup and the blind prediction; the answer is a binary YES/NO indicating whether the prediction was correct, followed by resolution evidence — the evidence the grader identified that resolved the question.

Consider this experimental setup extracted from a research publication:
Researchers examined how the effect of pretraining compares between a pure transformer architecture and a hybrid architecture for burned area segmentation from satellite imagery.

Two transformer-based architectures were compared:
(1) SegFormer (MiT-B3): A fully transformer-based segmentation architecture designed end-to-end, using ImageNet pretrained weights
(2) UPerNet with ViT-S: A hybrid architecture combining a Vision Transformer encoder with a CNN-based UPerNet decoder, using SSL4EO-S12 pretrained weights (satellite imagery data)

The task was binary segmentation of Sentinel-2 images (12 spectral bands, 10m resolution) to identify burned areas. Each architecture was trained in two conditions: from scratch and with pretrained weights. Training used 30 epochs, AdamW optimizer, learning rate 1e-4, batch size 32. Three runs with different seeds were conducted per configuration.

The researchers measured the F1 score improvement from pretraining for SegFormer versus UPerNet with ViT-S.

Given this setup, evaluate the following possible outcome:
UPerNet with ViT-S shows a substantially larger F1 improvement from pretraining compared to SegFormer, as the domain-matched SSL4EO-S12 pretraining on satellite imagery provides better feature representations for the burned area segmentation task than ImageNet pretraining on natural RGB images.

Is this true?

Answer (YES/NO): NO